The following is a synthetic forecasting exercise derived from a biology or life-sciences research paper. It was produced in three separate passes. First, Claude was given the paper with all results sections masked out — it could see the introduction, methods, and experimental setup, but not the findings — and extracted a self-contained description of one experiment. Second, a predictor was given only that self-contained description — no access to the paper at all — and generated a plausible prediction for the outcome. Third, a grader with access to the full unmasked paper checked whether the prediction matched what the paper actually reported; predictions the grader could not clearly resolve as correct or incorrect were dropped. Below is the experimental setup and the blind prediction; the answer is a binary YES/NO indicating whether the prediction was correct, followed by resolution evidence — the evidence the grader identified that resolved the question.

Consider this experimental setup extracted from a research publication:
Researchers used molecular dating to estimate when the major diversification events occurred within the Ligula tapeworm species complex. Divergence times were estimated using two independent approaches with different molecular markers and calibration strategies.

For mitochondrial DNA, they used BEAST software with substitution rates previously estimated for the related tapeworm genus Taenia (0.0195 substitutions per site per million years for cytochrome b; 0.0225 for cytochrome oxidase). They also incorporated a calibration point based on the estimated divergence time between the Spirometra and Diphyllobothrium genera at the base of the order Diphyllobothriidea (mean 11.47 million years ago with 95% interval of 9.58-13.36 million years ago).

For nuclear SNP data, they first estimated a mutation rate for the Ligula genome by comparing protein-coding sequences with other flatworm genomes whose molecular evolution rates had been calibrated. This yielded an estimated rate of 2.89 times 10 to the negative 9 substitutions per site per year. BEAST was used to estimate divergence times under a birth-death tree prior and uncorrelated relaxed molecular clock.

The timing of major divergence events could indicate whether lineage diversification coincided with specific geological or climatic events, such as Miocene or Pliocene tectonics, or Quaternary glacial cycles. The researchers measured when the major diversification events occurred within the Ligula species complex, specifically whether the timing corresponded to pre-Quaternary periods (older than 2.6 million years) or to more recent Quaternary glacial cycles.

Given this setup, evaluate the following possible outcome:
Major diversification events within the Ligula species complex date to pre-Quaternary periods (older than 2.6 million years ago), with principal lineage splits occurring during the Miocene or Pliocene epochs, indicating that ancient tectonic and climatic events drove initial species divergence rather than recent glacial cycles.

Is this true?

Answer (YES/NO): NO